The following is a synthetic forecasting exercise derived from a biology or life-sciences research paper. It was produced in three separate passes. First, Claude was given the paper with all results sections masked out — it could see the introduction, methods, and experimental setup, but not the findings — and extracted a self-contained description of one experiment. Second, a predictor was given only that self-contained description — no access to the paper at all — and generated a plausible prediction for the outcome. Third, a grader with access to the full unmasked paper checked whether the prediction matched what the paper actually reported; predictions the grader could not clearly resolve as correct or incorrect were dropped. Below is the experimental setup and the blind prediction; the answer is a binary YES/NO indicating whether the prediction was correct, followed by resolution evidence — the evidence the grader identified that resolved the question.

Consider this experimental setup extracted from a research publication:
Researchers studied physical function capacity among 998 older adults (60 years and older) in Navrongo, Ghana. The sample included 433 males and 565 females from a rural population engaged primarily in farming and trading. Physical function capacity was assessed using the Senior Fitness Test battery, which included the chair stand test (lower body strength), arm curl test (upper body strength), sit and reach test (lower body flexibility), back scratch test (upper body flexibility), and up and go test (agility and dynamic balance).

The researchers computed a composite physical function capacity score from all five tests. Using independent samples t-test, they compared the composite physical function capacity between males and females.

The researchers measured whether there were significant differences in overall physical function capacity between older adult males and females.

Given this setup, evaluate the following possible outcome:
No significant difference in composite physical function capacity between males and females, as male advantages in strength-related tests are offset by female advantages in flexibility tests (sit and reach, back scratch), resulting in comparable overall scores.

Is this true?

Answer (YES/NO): NO